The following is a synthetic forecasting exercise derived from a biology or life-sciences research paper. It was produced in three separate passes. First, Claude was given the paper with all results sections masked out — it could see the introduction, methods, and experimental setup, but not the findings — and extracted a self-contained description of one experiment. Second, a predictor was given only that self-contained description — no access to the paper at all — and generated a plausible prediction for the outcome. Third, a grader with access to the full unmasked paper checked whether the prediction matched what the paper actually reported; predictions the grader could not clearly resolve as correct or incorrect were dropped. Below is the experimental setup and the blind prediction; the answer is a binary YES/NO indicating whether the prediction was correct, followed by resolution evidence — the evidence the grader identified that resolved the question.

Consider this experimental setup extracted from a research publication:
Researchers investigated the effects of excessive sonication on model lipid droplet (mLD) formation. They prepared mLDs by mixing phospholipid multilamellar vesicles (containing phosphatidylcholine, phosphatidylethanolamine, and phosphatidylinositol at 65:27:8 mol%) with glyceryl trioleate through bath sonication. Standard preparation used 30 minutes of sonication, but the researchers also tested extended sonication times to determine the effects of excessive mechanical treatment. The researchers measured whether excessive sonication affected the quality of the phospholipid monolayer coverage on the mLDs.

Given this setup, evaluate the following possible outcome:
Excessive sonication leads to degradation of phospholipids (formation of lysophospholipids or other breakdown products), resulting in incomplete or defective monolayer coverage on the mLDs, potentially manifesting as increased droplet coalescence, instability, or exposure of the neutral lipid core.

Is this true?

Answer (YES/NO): NO